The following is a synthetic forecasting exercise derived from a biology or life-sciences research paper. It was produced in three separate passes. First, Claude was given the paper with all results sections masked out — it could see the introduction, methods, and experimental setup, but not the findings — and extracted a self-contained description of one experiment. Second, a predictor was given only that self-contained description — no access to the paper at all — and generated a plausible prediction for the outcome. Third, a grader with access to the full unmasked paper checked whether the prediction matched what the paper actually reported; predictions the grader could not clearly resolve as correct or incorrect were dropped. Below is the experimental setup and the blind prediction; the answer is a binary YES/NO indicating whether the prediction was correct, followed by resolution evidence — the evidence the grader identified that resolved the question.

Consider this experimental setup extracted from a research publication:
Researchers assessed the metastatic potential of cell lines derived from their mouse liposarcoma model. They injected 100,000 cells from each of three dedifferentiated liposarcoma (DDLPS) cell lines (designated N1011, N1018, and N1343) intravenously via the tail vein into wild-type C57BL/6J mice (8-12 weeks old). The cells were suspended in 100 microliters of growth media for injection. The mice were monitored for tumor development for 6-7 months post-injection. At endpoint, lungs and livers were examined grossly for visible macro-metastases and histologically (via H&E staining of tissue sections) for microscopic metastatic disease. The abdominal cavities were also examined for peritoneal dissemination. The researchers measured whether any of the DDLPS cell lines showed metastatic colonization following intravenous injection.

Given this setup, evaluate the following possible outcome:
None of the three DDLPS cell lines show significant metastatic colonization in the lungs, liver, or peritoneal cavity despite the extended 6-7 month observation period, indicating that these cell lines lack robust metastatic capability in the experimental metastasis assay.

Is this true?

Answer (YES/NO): NO